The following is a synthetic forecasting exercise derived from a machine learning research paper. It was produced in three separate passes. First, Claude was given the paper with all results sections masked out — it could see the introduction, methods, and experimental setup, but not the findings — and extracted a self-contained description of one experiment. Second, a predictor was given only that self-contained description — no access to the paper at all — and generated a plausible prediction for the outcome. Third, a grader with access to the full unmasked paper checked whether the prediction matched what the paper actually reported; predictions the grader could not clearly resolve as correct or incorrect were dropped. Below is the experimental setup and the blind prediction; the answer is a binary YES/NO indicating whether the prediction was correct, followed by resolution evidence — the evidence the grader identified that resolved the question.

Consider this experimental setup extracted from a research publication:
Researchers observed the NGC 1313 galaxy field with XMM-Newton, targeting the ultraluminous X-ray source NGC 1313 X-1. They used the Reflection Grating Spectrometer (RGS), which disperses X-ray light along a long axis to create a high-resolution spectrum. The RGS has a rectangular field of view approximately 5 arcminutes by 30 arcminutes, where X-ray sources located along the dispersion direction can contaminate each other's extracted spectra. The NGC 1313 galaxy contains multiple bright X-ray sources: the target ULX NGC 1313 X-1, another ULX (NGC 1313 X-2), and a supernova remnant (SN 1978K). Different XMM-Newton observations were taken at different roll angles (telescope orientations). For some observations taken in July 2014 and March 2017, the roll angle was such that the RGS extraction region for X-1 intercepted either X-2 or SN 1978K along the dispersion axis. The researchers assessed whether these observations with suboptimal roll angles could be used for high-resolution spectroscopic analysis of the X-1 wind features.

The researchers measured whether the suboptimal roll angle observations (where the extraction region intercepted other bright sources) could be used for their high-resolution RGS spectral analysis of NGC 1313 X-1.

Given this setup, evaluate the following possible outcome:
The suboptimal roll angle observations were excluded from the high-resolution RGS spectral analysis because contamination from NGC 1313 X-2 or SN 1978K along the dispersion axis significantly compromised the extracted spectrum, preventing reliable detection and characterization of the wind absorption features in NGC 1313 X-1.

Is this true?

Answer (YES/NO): YES